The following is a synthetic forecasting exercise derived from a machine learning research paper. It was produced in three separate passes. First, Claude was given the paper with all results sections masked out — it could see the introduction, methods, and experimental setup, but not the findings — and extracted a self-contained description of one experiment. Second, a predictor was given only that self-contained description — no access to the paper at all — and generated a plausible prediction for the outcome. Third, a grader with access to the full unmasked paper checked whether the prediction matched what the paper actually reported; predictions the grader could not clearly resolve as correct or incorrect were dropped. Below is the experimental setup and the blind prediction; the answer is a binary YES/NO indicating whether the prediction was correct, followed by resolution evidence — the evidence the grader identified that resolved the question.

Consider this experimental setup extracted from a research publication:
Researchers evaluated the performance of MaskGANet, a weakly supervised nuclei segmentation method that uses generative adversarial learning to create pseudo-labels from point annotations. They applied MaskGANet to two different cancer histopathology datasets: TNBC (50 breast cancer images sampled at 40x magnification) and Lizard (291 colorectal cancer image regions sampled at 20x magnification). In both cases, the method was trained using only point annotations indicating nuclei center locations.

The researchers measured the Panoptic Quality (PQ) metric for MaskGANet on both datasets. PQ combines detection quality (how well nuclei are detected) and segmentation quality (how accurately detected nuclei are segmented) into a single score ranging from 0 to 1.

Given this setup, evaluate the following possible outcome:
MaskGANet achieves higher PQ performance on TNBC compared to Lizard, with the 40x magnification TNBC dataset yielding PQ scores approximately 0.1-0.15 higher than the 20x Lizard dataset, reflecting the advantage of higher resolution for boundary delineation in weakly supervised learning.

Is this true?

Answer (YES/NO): NO